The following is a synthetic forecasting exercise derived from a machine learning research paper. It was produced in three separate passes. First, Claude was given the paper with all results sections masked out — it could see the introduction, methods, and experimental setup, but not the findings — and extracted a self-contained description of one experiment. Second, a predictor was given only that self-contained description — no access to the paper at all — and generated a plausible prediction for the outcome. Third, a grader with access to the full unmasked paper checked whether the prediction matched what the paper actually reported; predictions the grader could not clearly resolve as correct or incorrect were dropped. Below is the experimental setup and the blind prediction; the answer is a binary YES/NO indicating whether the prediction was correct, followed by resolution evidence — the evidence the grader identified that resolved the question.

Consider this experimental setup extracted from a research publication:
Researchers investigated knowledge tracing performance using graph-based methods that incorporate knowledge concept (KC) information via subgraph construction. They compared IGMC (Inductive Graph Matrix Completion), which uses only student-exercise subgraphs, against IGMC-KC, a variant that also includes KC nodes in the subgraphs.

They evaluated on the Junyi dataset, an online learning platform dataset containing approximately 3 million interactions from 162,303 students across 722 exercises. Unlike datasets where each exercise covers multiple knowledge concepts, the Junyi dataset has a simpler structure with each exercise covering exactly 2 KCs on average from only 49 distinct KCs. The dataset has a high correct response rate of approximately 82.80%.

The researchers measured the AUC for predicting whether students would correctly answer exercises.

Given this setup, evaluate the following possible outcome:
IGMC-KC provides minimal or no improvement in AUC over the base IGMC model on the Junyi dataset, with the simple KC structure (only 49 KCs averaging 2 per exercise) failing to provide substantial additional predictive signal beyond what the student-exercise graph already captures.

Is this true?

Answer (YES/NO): YES